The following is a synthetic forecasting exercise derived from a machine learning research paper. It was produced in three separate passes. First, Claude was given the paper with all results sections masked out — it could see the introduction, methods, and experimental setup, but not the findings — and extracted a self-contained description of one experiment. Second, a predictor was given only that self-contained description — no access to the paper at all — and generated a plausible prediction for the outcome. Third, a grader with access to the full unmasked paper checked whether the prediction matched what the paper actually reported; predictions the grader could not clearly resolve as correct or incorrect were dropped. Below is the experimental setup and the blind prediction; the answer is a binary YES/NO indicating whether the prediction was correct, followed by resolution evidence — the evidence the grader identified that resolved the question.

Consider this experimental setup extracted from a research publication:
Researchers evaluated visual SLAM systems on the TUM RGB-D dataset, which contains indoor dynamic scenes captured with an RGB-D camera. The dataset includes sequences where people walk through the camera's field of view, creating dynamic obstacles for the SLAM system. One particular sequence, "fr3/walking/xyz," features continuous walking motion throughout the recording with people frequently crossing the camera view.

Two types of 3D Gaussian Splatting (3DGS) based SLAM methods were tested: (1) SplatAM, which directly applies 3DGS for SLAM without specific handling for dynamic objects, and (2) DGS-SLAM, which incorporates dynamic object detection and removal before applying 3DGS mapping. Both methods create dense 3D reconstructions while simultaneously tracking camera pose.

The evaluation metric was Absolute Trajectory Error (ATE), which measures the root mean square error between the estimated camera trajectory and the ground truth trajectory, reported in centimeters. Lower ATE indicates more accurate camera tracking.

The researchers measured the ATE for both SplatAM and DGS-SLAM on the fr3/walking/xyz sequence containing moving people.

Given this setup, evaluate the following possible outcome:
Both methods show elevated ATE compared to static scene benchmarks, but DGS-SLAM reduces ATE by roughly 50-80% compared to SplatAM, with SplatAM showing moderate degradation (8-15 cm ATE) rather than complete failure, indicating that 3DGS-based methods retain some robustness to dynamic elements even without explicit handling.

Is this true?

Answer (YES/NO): NO